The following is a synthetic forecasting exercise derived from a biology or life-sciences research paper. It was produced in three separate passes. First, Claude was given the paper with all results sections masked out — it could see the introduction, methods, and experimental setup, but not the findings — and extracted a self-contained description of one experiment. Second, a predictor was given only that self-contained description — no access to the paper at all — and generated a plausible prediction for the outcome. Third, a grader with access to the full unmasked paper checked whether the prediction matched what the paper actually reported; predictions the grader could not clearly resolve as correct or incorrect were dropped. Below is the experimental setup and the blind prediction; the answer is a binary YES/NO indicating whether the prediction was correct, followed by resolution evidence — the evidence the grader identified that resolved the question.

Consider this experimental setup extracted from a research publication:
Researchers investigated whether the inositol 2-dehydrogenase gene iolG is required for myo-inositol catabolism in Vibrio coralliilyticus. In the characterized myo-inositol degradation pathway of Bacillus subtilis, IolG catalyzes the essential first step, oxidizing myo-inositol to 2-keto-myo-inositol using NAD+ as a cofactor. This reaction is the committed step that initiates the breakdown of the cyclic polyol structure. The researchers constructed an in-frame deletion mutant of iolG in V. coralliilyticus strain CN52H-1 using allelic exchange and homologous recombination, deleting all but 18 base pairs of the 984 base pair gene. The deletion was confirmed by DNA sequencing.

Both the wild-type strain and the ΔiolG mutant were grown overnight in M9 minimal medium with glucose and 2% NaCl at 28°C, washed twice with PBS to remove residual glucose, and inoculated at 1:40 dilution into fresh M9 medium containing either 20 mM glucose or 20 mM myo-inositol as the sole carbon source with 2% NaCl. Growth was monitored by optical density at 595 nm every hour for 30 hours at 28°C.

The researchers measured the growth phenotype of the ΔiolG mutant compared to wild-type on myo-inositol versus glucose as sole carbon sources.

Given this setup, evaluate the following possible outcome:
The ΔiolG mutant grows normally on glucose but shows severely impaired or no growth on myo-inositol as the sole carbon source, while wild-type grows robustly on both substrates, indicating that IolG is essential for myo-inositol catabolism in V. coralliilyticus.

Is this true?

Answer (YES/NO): YES